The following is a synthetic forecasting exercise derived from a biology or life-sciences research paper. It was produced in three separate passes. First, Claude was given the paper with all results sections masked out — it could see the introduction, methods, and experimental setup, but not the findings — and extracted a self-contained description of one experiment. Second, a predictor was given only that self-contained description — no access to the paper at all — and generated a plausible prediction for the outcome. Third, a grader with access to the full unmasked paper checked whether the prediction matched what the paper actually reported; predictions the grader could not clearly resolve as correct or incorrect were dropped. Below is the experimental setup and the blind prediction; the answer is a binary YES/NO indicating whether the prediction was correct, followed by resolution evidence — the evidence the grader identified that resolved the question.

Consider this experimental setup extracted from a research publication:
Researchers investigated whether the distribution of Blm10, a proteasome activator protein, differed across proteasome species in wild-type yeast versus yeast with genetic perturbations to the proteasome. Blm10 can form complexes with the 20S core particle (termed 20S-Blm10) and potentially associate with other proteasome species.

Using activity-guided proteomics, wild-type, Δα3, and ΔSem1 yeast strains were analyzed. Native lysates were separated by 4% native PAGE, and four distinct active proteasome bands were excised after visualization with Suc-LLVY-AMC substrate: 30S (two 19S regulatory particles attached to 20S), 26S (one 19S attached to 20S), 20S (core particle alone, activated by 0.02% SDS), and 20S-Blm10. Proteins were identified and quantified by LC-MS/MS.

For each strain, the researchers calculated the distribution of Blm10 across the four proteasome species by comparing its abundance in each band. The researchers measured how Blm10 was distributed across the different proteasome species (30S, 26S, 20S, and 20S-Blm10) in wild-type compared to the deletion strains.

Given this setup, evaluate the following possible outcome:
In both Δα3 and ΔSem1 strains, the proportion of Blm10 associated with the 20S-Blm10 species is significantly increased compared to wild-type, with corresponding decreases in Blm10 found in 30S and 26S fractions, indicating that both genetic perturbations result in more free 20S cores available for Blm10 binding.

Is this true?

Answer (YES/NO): NO